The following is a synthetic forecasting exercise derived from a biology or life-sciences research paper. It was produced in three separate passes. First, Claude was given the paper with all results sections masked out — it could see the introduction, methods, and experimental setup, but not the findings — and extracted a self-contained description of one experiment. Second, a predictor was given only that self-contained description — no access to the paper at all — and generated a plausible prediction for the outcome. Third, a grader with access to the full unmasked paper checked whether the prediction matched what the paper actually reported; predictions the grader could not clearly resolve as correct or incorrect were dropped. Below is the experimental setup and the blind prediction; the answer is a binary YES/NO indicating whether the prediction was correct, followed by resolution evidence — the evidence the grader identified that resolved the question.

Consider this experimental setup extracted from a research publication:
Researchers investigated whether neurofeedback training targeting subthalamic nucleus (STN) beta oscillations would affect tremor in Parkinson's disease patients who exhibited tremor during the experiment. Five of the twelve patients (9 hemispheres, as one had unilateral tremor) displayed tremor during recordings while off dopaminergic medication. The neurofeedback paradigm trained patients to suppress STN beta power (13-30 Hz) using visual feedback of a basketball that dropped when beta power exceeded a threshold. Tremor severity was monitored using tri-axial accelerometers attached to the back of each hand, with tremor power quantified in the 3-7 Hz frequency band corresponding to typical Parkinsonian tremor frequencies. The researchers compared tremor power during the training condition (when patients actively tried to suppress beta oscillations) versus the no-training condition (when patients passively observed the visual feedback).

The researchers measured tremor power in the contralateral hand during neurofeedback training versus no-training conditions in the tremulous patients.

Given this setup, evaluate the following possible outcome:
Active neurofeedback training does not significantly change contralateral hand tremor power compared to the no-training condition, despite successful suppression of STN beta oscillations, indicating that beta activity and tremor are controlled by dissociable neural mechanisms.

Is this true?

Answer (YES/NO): NO